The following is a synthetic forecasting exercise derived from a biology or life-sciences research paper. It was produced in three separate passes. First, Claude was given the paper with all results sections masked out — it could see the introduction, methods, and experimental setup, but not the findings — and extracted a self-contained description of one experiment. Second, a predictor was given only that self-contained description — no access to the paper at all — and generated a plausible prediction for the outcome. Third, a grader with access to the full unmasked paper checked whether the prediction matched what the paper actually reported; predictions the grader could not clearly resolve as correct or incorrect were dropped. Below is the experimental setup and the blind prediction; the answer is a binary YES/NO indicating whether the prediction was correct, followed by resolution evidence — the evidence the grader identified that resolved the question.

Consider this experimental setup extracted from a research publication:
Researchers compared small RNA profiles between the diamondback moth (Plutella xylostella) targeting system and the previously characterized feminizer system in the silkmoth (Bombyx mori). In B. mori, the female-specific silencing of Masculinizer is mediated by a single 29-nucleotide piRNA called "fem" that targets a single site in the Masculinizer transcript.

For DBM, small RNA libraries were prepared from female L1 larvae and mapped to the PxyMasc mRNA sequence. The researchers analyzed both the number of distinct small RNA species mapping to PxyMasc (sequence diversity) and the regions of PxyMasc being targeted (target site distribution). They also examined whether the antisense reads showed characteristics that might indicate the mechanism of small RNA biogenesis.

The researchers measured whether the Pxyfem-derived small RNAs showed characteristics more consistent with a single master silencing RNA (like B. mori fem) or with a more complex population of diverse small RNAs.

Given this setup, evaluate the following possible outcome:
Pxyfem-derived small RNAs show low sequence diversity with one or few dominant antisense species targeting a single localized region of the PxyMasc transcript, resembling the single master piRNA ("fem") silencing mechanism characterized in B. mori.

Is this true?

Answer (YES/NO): NO